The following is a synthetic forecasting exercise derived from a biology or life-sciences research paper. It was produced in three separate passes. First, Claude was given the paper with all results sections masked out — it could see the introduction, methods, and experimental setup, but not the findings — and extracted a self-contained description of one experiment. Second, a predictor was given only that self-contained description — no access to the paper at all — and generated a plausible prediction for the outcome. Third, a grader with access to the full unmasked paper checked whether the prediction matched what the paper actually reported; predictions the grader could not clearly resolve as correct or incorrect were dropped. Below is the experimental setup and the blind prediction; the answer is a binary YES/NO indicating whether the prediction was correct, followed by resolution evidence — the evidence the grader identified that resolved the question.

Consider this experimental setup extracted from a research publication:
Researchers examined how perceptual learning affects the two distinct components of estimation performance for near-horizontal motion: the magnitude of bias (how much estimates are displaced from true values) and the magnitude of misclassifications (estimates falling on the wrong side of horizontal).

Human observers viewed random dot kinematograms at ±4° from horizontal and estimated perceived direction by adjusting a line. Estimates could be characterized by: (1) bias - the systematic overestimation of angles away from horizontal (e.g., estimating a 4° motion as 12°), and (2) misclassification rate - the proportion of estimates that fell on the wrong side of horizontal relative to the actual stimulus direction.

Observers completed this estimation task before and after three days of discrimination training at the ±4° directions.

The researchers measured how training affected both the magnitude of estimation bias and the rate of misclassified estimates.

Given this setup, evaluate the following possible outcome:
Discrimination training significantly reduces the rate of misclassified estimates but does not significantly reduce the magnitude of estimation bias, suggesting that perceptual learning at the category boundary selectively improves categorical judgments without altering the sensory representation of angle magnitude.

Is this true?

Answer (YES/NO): NO